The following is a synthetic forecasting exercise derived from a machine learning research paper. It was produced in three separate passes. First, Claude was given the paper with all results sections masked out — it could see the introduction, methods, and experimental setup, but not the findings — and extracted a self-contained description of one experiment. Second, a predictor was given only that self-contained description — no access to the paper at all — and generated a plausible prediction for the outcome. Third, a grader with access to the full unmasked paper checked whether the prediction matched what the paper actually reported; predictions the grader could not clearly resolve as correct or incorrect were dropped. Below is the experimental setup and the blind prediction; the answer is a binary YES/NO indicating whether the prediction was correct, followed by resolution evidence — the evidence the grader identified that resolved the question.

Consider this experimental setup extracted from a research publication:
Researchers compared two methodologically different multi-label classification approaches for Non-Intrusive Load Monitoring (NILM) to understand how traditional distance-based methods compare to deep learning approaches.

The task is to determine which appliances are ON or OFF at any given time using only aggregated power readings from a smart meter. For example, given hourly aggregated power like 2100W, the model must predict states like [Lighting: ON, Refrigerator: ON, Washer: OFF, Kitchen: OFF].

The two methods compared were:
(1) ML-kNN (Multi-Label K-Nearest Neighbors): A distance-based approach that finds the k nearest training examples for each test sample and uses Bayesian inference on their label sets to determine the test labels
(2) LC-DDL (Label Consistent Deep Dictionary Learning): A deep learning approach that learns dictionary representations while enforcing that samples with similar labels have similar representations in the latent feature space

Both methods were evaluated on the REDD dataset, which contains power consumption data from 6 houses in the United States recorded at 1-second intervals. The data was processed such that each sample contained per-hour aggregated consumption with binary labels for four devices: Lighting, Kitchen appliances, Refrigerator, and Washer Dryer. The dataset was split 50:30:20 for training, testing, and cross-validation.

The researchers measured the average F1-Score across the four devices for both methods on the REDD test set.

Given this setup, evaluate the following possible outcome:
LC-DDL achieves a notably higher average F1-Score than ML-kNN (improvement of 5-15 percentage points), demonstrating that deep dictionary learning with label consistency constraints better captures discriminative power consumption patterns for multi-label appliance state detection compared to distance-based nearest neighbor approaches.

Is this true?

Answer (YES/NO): NO